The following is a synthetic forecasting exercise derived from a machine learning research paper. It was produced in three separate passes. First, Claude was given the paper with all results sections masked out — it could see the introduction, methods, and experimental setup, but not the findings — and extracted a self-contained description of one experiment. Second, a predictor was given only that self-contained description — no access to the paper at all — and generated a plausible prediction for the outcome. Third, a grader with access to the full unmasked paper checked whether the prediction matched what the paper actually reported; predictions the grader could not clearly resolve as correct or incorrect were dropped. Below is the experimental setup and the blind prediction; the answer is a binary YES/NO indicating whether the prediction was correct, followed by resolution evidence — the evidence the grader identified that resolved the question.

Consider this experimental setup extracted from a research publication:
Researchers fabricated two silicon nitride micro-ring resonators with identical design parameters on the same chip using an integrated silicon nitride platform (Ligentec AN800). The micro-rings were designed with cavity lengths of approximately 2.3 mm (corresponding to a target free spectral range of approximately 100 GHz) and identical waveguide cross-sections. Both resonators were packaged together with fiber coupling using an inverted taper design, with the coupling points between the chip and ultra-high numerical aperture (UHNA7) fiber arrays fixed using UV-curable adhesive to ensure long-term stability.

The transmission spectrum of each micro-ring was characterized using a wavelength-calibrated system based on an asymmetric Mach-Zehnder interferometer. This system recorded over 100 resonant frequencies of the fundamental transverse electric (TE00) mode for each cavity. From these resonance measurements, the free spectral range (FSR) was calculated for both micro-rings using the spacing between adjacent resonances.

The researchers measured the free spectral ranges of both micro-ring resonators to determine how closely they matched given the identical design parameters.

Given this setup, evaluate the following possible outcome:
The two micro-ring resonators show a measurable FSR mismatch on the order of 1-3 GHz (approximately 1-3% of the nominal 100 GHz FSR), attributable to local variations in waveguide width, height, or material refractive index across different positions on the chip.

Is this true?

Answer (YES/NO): NO